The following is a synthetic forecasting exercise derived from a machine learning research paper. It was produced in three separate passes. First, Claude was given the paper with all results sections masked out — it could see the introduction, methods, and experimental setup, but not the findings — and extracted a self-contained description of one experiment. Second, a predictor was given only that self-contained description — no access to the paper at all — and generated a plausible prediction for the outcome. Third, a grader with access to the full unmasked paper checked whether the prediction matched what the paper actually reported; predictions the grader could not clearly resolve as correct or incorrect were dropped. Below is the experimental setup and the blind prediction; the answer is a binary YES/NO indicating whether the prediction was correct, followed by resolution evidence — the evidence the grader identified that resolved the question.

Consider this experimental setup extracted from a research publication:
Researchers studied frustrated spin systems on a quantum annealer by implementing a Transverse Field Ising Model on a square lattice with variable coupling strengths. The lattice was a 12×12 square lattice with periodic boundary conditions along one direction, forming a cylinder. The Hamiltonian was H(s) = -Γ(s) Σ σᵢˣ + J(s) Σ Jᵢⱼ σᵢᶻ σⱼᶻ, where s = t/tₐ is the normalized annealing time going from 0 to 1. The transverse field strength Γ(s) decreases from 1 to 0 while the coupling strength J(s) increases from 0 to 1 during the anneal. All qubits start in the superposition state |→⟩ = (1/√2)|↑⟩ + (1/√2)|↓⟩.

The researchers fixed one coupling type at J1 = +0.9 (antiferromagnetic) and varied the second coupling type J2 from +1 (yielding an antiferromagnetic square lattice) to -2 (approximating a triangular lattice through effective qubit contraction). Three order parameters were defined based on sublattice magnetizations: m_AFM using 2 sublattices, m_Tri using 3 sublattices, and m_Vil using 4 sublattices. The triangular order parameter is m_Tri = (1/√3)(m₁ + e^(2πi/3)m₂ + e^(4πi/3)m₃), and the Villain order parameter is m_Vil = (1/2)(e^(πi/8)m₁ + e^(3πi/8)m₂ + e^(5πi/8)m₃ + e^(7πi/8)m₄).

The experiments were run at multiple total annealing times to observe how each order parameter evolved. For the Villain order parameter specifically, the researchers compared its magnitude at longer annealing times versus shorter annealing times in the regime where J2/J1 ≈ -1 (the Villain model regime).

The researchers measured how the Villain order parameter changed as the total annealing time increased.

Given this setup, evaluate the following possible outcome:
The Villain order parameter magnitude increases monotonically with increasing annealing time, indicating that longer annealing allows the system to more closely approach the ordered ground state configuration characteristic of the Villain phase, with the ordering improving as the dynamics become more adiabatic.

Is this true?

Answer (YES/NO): NO